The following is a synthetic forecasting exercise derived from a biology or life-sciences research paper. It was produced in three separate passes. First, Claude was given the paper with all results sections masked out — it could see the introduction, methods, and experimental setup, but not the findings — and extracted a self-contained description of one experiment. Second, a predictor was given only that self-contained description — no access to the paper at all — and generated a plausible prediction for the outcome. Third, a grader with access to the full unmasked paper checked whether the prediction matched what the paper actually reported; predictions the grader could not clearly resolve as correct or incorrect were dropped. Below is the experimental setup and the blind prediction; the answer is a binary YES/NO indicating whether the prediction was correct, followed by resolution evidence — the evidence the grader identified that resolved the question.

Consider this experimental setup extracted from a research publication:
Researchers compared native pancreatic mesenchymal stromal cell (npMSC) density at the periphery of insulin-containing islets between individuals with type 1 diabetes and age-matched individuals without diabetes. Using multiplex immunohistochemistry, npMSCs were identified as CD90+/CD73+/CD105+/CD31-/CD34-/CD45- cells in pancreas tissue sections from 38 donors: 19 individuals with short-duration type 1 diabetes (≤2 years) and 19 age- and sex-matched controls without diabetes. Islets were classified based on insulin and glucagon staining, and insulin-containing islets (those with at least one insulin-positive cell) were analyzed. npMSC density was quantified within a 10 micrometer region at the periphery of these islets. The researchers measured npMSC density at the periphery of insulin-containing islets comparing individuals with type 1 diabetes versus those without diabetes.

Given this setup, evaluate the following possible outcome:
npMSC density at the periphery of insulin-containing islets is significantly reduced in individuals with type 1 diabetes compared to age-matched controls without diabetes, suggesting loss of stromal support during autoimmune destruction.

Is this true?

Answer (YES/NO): NO